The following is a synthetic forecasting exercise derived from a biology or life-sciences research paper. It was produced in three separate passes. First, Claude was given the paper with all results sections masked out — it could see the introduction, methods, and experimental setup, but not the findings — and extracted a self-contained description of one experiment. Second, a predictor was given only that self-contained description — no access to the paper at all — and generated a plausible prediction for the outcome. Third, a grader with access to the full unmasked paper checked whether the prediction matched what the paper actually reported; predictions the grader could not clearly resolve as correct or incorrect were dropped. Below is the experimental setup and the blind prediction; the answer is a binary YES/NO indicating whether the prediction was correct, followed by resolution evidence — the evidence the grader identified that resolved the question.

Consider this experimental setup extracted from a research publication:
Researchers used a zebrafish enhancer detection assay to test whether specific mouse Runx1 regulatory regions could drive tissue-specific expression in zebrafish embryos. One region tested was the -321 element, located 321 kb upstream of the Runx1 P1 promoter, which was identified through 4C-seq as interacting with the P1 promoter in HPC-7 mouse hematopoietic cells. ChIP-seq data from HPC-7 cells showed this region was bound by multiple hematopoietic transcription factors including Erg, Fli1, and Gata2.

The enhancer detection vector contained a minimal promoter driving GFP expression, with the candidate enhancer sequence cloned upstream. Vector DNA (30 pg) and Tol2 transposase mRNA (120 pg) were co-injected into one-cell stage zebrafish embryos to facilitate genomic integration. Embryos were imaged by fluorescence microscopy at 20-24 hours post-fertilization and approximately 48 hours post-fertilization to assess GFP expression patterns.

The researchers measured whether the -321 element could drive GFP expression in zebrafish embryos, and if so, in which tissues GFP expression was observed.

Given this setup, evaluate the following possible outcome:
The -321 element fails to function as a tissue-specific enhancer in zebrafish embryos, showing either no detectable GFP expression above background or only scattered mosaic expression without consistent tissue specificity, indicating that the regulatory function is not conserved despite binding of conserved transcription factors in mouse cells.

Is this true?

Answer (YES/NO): NO